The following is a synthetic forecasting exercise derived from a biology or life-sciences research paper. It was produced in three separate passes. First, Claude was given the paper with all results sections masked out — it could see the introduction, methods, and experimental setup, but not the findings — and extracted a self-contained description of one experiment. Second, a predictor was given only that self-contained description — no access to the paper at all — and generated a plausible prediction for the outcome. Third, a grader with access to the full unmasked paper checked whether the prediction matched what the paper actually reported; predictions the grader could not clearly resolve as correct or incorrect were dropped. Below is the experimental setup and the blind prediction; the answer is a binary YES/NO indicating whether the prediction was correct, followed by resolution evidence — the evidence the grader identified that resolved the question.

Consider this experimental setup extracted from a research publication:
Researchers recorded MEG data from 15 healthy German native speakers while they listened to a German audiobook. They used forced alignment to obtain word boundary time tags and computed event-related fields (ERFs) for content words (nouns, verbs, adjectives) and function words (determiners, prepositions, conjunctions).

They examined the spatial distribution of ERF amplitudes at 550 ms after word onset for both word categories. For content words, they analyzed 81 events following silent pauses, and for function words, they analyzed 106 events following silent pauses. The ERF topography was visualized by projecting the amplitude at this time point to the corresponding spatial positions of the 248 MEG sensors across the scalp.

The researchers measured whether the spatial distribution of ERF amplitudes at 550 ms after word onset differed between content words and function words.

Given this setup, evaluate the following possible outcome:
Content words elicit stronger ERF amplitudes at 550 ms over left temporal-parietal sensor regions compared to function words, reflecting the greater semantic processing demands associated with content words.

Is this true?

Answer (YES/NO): NO